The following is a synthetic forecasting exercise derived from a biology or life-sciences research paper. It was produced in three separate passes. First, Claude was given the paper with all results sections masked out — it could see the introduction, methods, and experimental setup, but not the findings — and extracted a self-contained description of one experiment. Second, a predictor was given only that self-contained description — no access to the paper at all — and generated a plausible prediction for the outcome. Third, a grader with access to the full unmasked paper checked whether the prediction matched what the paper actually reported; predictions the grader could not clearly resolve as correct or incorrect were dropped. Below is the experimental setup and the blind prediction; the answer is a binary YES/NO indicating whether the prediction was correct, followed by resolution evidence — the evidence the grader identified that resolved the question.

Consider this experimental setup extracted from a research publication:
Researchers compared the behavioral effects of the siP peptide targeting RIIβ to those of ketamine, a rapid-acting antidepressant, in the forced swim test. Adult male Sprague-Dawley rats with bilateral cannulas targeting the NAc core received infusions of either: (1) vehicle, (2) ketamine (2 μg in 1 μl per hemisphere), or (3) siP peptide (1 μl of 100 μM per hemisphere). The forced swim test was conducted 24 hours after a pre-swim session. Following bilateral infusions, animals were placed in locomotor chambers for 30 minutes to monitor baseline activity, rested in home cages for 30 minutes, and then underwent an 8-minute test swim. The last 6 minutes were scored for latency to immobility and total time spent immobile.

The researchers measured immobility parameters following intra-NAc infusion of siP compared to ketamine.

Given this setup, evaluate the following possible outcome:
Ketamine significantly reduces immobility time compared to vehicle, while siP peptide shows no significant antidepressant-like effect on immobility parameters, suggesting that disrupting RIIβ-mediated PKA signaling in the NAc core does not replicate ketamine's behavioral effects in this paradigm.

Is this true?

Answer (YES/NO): NO